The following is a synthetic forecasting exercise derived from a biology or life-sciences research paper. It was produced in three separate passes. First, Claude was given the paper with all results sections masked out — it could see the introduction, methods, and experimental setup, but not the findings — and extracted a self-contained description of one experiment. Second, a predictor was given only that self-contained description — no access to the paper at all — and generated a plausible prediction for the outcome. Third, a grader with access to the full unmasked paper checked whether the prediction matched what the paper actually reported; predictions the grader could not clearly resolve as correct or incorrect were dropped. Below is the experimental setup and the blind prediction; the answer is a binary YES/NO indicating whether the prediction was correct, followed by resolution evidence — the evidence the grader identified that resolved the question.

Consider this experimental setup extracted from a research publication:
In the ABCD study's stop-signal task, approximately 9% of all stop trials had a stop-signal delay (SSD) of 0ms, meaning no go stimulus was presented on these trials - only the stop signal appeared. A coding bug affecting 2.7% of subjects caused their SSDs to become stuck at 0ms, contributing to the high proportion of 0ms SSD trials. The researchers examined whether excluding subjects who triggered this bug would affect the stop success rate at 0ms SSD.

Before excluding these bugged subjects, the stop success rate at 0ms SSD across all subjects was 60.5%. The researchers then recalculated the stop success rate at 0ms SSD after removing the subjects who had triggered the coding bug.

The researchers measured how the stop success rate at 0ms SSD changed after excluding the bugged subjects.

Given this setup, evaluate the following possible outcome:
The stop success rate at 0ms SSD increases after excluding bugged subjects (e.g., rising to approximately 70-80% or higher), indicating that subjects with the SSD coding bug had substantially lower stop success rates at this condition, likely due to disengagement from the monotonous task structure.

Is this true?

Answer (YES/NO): NO